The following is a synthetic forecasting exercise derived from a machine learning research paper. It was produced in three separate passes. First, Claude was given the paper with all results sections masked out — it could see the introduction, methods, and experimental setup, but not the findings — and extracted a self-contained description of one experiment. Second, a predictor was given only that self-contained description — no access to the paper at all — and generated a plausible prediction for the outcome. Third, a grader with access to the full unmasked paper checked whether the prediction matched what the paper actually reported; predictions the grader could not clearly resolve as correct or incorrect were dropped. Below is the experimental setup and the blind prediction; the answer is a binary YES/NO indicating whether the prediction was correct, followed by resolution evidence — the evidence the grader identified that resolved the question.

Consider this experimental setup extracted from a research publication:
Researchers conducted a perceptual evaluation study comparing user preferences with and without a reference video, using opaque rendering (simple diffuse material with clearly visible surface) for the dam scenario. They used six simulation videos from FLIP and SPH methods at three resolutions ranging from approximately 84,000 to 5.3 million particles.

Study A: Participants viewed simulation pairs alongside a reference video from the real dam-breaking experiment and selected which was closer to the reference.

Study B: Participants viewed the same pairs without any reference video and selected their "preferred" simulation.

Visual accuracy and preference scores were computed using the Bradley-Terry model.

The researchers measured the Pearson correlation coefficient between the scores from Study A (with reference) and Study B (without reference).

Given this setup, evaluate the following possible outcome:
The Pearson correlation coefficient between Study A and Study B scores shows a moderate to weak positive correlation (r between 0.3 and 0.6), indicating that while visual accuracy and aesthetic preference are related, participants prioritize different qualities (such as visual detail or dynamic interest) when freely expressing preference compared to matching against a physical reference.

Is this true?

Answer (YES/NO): NO